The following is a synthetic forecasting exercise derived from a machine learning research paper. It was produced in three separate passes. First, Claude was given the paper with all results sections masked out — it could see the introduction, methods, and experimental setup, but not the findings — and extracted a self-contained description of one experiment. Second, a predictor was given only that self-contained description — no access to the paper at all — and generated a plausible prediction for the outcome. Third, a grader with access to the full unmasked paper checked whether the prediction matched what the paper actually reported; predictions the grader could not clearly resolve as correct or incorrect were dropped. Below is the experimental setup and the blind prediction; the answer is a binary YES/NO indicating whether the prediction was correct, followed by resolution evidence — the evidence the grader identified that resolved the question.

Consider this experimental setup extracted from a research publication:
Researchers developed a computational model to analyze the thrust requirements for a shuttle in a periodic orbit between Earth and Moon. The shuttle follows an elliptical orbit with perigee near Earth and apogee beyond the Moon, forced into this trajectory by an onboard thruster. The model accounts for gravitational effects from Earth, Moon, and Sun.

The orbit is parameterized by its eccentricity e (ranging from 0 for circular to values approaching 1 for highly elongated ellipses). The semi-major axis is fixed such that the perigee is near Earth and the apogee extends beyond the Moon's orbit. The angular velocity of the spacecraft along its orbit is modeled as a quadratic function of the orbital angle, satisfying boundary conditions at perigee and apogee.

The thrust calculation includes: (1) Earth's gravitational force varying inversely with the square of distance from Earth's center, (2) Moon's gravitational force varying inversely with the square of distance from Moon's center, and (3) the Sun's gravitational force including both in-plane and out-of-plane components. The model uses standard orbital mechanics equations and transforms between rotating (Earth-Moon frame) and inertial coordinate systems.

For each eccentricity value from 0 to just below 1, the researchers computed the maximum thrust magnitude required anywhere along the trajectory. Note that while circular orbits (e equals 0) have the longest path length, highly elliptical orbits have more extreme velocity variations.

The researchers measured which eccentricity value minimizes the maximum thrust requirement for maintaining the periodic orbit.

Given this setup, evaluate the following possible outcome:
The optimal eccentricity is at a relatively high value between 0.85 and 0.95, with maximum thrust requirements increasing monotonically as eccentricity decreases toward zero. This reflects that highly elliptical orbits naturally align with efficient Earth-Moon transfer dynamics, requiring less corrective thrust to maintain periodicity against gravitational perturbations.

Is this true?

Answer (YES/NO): NO